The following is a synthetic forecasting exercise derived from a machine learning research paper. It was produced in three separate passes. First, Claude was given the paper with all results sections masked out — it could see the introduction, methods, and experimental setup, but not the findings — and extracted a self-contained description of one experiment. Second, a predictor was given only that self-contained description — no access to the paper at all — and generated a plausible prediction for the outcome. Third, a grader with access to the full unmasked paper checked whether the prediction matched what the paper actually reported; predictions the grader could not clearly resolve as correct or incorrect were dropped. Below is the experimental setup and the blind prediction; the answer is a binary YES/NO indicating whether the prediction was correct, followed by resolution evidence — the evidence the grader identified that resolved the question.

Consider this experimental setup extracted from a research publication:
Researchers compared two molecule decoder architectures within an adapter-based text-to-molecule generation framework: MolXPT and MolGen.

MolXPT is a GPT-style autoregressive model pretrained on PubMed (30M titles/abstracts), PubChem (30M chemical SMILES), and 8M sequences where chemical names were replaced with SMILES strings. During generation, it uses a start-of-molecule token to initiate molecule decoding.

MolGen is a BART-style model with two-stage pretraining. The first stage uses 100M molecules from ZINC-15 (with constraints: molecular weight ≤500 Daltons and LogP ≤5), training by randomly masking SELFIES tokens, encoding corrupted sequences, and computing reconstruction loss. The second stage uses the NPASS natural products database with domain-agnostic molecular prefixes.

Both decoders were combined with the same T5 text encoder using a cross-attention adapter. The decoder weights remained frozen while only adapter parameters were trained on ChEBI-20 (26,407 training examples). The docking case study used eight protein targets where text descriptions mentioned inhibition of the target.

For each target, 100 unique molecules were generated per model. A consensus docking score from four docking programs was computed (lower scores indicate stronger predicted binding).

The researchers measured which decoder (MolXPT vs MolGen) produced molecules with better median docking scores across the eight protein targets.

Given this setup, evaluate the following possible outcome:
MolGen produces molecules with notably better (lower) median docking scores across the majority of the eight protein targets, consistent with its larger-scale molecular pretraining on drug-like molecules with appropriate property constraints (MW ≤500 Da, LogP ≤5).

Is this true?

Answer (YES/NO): NO